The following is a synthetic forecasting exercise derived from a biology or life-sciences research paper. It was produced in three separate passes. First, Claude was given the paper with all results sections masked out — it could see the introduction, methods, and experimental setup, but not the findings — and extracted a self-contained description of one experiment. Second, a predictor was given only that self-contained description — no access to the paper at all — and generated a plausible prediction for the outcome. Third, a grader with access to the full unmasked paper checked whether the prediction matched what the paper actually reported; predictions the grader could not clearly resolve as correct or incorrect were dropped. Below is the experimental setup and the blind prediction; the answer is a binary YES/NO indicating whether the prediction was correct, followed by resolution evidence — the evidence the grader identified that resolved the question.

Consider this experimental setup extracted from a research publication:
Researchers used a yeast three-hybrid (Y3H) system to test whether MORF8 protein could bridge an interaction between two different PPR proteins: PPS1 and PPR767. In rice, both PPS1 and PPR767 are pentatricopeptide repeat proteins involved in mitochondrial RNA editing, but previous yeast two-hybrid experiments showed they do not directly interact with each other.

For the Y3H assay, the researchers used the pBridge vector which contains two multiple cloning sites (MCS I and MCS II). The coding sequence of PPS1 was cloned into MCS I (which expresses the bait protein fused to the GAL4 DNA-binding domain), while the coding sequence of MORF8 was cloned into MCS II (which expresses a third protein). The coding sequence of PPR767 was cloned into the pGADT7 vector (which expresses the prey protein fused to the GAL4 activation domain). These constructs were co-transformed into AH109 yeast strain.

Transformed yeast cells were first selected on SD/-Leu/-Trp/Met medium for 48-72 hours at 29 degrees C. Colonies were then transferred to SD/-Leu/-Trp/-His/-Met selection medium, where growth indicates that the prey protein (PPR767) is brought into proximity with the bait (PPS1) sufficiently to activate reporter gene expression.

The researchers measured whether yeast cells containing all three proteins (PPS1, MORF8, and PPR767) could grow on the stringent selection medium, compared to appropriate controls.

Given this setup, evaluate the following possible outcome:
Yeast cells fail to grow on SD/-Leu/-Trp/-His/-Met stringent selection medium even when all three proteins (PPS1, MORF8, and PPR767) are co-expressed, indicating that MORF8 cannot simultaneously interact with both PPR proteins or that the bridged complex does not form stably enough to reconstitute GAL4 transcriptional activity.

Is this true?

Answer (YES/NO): YES